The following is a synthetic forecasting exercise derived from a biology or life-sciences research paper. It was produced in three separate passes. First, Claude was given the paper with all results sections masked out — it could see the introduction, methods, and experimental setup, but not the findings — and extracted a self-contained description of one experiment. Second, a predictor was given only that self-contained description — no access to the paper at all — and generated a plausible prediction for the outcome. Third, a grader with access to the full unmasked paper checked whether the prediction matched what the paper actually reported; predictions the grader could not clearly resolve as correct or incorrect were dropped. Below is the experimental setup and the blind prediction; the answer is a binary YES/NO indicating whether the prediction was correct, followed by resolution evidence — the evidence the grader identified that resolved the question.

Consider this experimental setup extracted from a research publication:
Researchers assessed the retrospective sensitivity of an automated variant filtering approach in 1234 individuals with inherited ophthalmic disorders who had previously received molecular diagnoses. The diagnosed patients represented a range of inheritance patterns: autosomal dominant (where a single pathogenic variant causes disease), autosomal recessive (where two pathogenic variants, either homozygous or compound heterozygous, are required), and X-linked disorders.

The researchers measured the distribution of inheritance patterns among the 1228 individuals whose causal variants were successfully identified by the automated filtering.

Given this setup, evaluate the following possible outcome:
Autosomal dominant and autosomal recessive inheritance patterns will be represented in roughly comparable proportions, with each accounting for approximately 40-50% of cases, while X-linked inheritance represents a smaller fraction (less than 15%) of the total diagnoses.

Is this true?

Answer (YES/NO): NO